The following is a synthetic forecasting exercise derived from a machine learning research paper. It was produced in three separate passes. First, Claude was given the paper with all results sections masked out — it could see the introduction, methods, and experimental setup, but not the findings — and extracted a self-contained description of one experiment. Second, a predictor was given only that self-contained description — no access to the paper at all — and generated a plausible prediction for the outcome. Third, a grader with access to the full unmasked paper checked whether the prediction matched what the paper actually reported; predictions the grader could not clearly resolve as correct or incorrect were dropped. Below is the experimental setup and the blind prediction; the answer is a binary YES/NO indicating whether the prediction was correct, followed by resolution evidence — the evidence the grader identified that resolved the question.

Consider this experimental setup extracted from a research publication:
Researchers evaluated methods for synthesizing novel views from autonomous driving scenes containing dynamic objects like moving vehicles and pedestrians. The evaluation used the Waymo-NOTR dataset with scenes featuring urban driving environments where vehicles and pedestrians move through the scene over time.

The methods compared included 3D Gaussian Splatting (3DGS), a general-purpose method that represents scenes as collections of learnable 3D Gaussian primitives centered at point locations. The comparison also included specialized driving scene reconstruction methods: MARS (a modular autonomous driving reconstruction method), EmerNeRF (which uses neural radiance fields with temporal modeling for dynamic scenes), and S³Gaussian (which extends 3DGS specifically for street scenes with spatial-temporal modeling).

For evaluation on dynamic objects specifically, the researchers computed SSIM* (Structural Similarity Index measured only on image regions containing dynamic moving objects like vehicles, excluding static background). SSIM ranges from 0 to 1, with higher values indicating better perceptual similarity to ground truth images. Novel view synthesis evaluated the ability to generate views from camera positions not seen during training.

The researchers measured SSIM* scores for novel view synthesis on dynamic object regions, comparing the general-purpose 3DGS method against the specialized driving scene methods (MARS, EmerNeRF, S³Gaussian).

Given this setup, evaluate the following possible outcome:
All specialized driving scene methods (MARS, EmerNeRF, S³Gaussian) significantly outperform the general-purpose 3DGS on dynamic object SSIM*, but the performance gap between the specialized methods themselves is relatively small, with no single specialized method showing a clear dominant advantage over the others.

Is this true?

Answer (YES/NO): NO